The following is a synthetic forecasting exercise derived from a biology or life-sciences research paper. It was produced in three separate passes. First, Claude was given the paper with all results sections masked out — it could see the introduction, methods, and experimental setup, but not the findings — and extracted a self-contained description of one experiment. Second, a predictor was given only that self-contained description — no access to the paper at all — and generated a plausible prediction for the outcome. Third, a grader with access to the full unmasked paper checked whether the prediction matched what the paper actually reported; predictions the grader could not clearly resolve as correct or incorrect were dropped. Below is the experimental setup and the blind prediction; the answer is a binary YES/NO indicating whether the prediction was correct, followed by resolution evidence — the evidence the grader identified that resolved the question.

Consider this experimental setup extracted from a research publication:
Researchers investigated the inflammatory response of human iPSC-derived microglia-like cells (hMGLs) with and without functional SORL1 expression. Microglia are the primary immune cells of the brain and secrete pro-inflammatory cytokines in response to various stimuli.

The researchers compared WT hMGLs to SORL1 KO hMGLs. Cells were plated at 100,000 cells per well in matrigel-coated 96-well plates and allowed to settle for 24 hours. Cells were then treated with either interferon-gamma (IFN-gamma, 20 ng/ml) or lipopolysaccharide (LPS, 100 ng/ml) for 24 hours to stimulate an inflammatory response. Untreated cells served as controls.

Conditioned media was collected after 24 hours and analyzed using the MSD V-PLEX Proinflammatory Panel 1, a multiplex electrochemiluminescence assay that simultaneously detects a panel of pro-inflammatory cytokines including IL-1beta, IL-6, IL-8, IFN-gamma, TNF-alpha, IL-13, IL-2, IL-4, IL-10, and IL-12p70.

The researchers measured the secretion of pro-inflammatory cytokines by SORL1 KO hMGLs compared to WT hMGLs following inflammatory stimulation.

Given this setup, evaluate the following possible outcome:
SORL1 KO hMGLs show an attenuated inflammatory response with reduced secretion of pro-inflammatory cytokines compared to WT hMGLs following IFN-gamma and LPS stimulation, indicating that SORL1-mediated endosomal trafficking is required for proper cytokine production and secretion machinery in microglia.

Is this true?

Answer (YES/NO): YES